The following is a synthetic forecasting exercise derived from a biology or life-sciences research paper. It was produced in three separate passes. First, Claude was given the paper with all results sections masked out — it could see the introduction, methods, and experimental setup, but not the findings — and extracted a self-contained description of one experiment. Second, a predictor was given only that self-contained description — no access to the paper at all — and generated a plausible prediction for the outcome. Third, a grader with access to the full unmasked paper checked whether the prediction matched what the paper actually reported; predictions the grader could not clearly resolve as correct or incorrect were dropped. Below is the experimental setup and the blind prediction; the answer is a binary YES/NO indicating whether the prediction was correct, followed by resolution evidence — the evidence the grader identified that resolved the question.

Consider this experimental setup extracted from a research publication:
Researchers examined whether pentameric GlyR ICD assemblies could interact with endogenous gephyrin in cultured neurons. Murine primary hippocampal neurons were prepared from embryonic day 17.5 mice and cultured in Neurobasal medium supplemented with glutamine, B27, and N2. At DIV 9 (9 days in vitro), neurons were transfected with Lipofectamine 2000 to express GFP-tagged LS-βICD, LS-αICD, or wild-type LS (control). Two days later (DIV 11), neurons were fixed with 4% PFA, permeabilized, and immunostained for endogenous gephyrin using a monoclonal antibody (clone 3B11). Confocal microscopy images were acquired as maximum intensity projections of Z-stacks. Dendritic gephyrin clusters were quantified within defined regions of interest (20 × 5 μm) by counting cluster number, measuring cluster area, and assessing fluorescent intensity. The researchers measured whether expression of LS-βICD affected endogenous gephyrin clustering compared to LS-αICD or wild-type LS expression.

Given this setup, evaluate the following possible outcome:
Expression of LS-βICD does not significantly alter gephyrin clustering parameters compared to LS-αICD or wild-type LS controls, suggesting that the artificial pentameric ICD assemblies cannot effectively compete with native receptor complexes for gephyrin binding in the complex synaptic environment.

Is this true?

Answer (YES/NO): NO